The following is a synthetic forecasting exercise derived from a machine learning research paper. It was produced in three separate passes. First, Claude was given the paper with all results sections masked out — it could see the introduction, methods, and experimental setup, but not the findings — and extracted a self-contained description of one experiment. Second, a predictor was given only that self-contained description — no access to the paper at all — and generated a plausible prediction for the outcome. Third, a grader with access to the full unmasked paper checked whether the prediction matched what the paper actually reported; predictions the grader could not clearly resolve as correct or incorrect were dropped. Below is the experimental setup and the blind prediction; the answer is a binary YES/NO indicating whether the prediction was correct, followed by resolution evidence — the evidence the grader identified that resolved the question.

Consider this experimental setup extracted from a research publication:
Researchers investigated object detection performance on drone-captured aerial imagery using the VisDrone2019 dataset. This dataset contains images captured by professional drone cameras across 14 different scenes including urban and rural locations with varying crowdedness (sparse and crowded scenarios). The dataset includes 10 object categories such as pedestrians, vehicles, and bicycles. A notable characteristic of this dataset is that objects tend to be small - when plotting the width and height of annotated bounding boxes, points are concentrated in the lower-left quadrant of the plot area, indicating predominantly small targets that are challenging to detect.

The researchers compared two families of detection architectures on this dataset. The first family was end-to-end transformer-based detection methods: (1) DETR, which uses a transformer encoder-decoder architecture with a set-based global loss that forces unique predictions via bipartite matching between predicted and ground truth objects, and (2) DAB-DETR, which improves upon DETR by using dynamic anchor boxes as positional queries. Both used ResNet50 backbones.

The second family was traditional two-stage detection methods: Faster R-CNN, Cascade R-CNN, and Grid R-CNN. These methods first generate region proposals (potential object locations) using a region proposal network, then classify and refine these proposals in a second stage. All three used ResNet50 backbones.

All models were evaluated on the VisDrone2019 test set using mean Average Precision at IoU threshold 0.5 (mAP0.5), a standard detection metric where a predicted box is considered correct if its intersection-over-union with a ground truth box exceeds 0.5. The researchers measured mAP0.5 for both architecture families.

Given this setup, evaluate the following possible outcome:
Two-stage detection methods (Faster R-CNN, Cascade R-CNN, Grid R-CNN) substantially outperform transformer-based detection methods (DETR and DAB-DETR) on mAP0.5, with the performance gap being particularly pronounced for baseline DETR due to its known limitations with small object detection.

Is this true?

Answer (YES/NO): YES